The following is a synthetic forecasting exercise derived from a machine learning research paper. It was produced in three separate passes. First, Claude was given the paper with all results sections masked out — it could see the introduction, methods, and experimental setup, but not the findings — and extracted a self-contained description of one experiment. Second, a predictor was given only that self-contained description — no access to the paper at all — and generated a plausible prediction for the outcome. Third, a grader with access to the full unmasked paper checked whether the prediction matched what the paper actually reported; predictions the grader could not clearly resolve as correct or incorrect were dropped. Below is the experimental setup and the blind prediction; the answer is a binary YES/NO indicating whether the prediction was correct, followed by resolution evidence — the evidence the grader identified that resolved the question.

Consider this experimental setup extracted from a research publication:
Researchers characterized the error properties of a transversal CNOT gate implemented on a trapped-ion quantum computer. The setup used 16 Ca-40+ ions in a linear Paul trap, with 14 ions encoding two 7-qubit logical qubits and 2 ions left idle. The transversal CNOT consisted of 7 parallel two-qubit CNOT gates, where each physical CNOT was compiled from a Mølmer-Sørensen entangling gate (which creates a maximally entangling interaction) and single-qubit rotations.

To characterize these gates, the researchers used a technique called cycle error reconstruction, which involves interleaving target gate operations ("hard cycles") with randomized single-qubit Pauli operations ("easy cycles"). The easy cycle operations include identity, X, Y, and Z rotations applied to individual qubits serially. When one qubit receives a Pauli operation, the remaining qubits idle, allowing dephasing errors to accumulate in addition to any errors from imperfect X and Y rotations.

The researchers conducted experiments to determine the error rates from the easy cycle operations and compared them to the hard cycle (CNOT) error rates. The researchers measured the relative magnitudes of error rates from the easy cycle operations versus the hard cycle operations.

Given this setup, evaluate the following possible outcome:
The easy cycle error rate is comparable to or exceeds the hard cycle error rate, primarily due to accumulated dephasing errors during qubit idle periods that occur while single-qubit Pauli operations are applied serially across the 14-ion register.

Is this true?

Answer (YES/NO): NO